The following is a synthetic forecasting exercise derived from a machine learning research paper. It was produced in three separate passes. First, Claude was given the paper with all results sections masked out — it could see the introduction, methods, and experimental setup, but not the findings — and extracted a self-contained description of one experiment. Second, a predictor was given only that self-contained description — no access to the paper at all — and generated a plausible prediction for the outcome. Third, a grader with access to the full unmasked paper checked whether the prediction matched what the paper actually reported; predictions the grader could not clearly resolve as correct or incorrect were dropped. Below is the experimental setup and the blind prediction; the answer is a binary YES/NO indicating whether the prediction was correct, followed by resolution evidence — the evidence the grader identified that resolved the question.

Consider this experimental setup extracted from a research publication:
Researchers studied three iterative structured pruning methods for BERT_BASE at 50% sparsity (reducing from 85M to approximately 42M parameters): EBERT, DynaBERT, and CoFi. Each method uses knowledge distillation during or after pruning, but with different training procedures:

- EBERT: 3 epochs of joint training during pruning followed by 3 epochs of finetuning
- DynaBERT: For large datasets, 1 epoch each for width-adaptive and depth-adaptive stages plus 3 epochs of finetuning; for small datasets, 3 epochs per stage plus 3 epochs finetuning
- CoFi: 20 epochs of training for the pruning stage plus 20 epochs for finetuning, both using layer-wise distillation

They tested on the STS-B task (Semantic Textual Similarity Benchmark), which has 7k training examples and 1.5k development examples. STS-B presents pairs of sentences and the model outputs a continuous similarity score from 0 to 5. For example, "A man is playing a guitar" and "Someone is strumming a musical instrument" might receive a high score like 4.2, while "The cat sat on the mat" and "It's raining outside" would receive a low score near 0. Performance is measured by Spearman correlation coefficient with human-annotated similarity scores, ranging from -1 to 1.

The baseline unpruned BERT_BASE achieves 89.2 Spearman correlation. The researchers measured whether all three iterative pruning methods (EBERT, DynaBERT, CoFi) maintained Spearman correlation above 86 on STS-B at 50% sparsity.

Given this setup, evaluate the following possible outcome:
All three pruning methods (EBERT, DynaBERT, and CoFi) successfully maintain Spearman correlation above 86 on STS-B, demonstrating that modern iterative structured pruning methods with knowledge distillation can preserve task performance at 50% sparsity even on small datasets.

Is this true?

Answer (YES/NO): YES